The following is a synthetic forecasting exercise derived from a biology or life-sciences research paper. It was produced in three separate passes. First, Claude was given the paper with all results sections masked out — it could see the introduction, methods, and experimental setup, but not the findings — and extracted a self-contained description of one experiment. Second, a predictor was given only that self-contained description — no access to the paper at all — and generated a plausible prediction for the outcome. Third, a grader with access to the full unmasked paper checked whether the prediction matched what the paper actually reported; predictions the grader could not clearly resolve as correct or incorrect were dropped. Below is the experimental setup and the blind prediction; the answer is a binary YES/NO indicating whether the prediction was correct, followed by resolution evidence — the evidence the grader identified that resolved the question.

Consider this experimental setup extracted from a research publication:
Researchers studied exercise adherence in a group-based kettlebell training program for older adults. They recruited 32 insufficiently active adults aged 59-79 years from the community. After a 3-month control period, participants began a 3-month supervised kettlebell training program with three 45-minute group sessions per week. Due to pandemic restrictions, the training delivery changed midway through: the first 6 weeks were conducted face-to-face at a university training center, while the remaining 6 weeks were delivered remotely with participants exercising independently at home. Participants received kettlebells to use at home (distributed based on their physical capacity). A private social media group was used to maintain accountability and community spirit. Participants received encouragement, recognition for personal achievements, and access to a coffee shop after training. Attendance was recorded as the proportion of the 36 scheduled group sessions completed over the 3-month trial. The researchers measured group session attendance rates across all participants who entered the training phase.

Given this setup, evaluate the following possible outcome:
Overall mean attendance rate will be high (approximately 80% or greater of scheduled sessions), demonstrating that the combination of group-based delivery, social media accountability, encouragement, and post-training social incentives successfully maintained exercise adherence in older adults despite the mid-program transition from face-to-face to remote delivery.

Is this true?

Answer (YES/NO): YES